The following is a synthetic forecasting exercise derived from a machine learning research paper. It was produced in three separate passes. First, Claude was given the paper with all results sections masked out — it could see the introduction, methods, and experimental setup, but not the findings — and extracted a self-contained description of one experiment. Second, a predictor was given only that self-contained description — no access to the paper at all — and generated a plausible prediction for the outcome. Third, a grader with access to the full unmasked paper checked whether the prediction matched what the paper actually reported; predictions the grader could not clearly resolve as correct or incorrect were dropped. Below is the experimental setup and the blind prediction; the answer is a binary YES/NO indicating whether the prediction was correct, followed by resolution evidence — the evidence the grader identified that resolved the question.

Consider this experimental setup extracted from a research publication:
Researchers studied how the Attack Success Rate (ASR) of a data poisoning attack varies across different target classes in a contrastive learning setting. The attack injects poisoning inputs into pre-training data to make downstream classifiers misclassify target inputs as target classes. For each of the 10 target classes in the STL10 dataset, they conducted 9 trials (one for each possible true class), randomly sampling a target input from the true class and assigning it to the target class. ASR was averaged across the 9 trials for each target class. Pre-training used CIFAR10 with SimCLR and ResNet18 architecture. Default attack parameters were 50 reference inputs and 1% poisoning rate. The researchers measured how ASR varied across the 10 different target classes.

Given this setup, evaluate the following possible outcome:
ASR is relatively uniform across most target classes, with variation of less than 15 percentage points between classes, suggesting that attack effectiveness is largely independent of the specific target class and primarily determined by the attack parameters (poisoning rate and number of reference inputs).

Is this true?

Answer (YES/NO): NO